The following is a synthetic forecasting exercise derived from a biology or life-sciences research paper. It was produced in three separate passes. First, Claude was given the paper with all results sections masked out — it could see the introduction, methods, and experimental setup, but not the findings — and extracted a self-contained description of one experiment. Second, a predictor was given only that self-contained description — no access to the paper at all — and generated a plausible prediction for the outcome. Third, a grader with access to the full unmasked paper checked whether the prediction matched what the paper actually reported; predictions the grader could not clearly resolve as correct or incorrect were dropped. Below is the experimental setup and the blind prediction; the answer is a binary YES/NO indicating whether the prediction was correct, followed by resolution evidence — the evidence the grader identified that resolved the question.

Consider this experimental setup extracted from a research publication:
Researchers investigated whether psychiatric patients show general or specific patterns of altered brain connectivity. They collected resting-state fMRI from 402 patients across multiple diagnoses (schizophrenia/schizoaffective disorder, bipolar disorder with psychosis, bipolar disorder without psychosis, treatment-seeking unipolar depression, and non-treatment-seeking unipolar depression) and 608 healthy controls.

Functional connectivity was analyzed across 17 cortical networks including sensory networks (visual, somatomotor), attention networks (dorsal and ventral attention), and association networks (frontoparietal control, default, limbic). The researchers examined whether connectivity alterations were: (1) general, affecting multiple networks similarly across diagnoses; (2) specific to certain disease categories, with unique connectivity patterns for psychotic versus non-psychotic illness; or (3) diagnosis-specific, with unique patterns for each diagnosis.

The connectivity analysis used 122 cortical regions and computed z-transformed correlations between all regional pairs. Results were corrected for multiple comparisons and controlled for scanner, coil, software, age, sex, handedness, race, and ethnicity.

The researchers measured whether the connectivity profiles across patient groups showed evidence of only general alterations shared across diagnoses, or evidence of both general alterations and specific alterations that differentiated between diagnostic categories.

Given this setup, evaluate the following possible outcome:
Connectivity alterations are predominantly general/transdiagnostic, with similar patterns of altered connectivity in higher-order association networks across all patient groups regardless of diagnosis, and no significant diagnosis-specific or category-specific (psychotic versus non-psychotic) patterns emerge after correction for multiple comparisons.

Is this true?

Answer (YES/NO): NO